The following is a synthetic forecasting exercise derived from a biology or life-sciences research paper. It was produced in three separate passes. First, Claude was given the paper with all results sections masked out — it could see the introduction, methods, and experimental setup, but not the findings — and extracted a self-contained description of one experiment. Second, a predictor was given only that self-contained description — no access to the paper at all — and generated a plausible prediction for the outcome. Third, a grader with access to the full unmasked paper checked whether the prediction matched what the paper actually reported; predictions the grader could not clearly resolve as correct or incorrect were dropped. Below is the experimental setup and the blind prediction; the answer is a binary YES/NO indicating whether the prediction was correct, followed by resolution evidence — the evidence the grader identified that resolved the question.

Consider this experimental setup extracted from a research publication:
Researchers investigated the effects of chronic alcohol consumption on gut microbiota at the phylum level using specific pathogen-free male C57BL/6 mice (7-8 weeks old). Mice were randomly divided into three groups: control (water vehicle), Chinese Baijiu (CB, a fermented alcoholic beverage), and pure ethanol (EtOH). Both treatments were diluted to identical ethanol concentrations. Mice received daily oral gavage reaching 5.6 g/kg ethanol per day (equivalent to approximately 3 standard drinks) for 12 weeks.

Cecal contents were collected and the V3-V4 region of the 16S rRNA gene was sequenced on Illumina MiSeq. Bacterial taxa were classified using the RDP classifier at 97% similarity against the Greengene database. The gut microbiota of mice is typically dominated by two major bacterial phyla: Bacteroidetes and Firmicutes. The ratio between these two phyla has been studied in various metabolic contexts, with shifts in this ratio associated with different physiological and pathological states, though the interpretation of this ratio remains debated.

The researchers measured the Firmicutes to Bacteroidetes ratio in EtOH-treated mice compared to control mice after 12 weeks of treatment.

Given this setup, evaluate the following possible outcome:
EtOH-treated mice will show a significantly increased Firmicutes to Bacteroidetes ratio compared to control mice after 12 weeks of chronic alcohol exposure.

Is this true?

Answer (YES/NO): NO